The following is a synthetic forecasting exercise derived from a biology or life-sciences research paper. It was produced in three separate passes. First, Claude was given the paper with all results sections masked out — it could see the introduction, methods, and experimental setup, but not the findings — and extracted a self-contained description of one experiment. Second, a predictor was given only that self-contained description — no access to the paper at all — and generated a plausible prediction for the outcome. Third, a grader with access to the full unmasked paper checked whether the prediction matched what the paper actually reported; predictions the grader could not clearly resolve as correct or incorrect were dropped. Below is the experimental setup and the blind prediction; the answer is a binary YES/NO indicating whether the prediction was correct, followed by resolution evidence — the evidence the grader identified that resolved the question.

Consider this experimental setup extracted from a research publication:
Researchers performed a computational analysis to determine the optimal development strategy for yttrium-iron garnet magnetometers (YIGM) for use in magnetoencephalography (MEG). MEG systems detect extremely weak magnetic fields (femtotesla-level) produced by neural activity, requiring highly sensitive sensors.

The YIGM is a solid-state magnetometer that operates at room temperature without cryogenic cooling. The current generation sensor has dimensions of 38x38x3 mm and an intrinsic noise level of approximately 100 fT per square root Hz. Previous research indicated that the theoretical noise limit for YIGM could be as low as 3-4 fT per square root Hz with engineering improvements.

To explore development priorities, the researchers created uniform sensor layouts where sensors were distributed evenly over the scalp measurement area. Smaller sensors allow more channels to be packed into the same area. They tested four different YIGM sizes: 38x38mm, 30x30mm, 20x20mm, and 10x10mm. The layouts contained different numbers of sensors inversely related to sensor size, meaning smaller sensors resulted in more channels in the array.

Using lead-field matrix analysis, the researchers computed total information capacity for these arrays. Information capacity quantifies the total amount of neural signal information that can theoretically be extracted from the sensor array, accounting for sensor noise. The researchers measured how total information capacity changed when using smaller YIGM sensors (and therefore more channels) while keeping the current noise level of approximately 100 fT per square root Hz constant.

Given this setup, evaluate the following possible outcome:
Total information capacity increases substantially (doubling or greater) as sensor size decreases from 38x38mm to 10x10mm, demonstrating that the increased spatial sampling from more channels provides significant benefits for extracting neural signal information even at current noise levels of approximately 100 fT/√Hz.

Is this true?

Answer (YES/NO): NO